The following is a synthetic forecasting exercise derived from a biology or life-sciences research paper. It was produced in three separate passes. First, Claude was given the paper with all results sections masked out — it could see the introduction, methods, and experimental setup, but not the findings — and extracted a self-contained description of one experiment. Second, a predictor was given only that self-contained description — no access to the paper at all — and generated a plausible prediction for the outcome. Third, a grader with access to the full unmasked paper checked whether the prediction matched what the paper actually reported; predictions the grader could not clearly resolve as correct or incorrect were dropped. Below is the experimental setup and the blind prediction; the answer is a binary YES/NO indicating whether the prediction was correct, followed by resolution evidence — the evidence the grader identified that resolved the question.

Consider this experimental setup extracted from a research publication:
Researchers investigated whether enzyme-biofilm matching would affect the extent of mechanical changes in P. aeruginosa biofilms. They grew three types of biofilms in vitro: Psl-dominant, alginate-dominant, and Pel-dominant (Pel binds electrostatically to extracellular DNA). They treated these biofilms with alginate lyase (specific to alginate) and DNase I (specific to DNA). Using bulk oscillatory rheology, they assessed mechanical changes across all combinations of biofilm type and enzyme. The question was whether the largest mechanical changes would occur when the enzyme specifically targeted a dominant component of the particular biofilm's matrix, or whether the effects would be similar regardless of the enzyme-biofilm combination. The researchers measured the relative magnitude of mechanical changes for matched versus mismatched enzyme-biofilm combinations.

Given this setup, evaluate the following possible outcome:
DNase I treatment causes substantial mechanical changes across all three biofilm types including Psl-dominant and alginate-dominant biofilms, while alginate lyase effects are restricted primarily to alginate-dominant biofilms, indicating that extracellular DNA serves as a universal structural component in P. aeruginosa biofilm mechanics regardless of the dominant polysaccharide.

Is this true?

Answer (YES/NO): NO